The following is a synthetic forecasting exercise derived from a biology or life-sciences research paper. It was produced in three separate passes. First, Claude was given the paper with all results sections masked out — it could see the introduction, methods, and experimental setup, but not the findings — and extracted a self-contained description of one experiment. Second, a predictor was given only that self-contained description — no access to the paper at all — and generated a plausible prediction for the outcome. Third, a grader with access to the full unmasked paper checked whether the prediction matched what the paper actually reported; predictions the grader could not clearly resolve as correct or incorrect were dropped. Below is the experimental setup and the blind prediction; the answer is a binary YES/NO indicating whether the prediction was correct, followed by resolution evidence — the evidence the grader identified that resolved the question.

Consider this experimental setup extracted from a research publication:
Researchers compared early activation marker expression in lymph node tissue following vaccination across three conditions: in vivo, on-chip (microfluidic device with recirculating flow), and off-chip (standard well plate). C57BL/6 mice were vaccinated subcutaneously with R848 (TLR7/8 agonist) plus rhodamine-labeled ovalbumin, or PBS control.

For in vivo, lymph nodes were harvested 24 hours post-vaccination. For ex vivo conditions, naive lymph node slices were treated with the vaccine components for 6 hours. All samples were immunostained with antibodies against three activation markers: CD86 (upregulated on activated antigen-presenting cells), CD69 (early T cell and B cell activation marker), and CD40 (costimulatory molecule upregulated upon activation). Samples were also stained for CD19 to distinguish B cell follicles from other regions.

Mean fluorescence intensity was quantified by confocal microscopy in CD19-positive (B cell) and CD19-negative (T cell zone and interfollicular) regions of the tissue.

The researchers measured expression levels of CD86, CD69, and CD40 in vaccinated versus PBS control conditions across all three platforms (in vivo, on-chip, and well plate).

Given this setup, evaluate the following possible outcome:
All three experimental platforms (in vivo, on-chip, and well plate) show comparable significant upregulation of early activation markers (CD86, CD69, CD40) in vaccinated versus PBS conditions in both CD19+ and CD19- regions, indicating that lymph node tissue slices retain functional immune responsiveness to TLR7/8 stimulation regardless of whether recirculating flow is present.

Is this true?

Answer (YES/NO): NO